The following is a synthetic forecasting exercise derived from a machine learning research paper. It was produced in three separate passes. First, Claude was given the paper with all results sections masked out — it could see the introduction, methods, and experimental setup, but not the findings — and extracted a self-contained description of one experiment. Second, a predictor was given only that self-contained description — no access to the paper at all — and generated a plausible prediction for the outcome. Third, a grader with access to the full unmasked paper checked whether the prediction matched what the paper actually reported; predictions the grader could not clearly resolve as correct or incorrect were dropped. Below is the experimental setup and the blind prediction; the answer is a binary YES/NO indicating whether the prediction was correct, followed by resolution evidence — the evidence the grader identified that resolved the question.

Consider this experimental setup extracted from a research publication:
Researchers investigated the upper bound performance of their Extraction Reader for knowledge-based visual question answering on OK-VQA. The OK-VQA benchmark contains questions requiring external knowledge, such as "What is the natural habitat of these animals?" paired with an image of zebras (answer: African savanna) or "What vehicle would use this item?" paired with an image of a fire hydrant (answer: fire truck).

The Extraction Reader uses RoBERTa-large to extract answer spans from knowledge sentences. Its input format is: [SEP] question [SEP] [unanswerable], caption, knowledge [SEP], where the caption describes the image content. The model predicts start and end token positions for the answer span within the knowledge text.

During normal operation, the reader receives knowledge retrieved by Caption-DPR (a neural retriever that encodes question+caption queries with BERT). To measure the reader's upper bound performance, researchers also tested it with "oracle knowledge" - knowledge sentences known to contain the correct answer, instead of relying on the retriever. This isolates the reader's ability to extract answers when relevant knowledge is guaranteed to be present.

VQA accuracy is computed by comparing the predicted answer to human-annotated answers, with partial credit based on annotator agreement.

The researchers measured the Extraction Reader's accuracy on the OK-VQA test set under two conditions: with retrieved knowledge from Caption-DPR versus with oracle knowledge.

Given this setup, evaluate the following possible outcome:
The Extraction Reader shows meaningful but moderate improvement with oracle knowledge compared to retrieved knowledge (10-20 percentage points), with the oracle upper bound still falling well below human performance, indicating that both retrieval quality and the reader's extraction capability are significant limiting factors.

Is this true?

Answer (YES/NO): NO